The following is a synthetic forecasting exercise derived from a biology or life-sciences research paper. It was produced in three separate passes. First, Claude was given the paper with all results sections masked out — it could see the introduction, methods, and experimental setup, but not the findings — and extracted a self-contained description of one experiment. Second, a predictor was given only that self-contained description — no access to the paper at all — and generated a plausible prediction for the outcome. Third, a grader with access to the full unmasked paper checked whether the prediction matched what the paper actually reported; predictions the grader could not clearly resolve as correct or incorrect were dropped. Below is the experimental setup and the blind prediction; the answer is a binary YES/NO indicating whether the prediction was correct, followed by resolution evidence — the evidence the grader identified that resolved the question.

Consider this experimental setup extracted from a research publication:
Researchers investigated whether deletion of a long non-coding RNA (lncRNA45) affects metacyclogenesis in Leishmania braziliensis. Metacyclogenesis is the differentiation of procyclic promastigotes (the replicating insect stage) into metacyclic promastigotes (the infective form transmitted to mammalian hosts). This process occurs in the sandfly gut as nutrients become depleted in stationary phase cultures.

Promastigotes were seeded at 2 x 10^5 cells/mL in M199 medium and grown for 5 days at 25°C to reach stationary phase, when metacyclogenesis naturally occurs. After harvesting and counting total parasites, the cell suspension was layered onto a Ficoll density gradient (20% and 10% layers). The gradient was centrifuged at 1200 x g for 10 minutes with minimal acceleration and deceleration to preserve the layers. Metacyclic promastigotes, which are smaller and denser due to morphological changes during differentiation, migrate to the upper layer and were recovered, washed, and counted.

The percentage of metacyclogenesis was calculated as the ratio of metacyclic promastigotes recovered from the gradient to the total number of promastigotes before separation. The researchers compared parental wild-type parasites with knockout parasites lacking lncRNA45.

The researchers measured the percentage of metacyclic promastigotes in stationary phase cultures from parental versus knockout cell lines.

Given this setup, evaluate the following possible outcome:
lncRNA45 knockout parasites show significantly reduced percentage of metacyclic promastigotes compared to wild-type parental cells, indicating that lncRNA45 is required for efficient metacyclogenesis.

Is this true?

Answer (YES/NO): NO